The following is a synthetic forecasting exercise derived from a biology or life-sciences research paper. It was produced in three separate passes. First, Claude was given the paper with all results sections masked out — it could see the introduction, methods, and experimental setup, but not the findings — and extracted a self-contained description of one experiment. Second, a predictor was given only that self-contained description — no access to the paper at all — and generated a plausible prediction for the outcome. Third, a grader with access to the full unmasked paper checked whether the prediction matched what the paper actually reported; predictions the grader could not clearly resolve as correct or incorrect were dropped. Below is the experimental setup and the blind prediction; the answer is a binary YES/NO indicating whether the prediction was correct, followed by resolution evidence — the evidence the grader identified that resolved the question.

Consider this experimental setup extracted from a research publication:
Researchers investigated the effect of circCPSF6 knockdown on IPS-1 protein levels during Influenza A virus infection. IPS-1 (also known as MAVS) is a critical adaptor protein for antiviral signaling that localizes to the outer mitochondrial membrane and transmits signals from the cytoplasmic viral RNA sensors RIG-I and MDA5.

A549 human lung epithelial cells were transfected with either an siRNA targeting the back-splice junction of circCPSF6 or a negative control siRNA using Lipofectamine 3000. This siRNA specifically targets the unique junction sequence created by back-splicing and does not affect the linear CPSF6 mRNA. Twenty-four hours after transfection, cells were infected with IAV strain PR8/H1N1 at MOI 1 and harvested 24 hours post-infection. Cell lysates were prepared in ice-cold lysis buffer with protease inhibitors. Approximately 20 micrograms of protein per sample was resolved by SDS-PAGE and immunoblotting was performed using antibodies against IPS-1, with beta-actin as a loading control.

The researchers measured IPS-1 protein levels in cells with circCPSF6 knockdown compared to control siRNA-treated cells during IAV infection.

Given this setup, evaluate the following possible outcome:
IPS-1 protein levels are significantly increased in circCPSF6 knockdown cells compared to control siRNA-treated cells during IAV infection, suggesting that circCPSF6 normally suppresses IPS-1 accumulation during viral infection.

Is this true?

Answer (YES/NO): NO